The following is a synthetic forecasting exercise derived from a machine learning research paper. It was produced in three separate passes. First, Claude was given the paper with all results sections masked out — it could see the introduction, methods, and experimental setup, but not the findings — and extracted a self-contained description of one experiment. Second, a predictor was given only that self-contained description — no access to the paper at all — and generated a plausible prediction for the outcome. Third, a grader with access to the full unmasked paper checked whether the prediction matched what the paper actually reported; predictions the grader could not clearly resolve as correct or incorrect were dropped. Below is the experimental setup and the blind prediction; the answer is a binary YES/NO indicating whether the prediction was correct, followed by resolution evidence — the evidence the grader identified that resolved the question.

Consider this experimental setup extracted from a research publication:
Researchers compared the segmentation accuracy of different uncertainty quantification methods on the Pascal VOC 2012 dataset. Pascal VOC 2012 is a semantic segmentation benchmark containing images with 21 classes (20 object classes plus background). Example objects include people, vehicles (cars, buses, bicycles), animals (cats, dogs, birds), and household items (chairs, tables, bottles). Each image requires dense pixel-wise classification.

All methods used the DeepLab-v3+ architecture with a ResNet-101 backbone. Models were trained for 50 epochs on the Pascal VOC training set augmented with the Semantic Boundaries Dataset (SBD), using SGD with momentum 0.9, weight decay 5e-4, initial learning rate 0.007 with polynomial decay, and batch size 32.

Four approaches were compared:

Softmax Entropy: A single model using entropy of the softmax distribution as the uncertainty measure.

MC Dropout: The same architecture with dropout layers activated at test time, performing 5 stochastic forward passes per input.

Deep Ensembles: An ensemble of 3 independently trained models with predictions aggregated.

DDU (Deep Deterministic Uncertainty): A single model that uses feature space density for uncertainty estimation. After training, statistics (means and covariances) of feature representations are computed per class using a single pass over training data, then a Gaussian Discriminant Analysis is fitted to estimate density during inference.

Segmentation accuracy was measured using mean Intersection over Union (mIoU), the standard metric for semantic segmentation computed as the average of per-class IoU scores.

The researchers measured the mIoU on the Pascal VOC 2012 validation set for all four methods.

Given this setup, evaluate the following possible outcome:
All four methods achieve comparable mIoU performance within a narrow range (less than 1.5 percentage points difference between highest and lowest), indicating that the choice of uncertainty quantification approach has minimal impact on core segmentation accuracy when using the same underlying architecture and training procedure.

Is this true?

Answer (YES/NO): YES